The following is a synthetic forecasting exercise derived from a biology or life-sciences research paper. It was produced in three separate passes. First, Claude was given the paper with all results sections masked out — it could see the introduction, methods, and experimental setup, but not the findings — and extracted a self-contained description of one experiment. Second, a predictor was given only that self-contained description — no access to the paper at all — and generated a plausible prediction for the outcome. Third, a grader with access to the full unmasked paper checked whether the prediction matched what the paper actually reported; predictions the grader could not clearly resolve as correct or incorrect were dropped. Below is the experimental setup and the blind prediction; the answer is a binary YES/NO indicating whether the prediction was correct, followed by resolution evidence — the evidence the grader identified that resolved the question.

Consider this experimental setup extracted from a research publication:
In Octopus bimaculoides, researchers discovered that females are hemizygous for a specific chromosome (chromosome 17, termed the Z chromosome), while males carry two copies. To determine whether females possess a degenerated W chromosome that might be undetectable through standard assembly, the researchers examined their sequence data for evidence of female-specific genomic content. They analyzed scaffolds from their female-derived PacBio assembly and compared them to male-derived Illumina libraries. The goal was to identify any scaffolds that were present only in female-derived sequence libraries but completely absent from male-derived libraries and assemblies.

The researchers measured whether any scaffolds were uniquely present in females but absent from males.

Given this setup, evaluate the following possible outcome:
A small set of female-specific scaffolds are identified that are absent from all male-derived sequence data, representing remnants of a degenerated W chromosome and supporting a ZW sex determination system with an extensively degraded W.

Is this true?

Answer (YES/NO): NO